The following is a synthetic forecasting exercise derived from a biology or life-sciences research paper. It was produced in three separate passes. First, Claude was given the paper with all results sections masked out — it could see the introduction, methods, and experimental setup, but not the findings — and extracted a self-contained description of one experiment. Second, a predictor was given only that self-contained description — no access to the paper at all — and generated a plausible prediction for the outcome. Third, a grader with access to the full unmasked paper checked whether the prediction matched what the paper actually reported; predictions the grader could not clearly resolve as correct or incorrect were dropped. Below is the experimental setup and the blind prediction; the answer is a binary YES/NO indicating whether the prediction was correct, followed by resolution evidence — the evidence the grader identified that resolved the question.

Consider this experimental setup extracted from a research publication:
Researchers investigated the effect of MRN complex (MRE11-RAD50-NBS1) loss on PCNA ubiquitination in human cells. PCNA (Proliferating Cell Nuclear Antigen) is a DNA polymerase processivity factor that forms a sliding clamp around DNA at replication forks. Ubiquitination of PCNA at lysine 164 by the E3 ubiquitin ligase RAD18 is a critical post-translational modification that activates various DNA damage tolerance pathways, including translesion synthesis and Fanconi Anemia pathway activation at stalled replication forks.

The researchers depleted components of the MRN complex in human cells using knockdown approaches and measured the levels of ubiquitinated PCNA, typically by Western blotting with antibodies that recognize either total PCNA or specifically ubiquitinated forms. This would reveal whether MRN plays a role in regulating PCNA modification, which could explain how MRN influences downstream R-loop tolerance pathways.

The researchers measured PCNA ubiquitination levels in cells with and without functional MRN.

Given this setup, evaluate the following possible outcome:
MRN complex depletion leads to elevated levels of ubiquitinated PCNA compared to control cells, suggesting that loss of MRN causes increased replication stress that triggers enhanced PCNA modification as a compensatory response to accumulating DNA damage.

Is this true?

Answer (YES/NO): NO